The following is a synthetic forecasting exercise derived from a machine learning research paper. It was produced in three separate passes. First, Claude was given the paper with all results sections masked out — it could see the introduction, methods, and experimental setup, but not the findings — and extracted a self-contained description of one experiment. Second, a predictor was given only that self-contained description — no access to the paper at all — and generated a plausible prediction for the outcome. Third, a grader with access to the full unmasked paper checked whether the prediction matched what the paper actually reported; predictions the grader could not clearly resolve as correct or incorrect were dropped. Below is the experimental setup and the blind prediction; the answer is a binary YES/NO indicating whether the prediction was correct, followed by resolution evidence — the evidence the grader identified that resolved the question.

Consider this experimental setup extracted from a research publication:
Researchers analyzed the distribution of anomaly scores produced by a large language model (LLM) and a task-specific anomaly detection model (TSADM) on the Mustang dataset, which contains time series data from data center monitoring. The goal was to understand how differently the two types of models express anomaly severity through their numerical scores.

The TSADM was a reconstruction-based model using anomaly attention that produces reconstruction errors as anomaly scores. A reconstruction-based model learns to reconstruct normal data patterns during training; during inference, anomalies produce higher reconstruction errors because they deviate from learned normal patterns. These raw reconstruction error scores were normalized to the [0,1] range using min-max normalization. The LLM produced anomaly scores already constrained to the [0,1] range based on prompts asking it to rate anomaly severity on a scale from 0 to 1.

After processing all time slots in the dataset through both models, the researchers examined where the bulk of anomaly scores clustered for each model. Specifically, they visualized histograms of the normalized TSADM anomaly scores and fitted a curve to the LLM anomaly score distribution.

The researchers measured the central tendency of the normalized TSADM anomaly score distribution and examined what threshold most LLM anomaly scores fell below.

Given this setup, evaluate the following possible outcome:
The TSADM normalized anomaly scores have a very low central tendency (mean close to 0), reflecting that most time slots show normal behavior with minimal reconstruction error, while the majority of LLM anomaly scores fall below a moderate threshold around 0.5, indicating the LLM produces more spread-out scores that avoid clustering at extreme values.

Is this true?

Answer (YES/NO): NO